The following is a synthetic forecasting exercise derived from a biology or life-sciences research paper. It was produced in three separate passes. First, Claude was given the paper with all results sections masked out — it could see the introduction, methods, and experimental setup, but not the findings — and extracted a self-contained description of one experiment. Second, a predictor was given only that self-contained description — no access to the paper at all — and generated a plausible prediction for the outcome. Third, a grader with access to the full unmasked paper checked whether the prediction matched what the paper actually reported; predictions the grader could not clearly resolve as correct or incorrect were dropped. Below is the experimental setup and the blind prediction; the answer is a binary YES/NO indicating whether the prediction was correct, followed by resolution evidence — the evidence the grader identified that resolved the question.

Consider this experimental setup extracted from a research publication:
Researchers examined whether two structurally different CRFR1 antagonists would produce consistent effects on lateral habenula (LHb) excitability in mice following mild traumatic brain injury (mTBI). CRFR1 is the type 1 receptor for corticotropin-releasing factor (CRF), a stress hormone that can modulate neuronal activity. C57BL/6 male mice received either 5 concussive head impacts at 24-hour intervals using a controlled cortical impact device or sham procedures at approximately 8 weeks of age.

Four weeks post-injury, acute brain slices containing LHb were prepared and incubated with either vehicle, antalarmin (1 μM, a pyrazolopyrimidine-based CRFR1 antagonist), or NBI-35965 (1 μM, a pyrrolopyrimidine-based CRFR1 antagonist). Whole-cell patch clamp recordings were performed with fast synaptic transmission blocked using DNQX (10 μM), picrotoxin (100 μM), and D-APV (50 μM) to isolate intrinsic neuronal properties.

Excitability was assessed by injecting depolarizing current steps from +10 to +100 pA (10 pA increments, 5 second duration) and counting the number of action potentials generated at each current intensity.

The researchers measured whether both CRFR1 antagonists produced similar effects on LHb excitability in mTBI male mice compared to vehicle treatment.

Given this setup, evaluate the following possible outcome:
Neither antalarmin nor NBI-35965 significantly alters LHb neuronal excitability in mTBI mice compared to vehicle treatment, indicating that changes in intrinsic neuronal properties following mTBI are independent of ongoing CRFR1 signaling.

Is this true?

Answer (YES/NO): NO